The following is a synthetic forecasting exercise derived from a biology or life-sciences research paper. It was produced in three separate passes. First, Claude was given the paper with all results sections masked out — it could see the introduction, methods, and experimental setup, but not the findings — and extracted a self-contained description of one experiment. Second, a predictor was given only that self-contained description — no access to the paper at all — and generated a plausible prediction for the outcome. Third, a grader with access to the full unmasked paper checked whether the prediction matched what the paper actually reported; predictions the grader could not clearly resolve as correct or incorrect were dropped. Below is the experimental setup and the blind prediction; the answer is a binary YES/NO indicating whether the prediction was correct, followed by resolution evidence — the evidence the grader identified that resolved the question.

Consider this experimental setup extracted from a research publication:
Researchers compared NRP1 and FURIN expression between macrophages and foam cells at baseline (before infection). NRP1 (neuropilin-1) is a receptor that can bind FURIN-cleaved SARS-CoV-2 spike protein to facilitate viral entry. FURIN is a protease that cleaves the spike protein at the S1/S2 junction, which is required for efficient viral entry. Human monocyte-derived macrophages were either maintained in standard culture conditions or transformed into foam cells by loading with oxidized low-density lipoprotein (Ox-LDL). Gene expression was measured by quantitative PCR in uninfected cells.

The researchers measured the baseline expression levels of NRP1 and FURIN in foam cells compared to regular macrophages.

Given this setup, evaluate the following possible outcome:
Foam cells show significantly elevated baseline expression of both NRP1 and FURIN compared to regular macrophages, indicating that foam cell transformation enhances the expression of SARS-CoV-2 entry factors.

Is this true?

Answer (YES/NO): YES